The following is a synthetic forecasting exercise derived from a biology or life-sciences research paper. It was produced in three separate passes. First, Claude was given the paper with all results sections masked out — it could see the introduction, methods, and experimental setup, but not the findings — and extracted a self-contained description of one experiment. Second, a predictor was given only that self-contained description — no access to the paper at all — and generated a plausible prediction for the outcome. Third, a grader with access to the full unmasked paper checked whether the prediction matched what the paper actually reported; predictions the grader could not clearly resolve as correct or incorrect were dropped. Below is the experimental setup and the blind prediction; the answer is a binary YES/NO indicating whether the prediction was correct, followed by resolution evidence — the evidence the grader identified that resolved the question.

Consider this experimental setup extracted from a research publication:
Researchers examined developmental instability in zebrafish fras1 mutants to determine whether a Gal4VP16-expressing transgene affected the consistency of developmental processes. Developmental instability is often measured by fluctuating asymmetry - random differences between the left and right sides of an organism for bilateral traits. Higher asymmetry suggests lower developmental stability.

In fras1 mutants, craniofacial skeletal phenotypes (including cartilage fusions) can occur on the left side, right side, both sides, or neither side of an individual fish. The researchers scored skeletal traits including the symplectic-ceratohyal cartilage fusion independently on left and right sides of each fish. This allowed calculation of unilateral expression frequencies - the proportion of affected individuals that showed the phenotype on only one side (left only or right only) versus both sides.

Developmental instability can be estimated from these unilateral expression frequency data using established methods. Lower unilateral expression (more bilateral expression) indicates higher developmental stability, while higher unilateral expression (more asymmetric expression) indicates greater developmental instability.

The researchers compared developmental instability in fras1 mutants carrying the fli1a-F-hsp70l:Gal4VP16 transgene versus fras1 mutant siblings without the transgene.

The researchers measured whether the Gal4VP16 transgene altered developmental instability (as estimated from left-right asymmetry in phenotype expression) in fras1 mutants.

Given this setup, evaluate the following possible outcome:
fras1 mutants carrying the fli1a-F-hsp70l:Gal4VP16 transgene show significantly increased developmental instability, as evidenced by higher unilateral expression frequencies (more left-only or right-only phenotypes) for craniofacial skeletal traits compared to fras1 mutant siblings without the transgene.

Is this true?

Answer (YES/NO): NO